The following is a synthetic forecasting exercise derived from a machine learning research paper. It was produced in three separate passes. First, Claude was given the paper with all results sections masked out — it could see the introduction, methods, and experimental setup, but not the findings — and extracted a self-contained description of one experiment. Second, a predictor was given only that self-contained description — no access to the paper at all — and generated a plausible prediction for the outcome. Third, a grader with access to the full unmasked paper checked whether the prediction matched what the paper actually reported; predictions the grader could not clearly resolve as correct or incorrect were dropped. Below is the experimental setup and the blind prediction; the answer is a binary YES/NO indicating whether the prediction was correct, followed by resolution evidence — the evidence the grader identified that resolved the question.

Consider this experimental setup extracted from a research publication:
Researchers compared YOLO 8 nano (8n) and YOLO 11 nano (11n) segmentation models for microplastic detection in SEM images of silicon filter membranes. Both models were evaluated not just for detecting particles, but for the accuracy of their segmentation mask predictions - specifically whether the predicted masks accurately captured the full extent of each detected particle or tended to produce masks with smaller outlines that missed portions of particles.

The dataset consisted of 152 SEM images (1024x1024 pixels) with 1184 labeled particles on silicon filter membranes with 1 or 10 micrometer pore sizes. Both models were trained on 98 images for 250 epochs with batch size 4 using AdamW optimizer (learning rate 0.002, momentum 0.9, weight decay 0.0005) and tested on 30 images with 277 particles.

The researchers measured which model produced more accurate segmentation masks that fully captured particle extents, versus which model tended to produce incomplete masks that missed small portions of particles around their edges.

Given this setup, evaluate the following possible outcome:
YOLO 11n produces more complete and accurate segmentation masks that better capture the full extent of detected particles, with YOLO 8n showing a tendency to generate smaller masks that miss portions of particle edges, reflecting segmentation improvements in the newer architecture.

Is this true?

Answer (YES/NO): NO